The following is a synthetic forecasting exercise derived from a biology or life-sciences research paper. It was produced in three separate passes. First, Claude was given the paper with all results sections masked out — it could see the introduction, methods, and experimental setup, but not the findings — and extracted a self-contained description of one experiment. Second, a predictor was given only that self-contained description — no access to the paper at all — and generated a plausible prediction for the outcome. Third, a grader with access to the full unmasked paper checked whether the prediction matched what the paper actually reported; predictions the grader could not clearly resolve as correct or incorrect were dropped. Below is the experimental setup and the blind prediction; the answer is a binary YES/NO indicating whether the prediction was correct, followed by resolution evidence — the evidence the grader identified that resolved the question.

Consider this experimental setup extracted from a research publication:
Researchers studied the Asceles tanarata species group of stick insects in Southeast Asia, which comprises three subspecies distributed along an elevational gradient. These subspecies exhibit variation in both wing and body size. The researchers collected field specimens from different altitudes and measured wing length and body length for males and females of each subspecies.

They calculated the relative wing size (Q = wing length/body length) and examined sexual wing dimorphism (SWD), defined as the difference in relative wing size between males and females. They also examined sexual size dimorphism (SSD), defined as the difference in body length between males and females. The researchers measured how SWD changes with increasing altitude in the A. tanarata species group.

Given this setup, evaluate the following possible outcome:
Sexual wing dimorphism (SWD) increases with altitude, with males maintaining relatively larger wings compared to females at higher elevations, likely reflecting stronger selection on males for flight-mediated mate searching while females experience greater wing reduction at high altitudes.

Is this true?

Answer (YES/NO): NO